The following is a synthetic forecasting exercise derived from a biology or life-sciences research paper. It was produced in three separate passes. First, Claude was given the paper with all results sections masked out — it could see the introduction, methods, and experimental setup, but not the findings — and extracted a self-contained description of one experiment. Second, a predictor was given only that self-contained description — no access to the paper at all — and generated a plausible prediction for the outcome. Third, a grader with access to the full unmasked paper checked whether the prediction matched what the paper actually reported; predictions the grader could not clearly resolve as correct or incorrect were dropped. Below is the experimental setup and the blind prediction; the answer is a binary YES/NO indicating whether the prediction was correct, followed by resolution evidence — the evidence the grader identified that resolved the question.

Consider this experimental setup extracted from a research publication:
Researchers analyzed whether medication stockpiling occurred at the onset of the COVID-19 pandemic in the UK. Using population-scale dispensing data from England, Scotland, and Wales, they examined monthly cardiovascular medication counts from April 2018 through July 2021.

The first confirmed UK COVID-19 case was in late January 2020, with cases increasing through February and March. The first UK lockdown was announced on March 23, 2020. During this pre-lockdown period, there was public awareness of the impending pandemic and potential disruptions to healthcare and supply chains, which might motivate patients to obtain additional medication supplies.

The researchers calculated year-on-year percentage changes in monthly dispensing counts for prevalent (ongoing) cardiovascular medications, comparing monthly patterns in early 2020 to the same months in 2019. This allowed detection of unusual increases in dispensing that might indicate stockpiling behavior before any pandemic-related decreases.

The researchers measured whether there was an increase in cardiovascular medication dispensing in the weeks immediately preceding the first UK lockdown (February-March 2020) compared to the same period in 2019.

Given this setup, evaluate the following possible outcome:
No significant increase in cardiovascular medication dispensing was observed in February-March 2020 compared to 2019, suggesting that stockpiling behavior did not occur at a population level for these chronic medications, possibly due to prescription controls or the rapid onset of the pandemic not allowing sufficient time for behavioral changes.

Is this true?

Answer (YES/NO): NO